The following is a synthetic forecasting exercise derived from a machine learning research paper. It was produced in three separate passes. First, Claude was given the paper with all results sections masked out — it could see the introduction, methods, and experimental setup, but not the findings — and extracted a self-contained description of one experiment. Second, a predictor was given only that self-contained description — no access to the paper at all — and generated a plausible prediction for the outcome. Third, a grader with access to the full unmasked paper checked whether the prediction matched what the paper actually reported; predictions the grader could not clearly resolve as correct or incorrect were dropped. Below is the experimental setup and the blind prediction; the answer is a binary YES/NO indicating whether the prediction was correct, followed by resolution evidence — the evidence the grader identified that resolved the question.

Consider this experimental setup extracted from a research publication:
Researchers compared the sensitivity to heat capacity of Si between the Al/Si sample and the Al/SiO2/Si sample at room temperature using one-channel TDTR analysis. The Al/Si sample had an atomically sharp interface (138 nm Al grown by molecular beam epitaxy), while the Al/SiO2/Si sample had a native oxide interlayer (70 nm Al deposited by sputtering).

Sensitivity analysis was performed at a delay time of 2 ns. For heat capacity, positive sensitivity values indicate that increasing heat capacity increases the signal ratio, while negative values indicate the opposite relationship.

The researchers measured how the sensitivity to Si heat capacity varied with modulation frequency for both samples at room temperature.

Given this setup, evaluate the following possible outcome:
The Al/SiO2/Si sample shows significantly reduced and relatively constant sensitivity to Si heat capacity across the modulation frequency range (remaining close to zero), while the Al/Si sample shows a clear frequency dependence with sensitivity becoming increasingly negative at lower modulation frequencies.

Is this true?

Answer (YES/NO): NO